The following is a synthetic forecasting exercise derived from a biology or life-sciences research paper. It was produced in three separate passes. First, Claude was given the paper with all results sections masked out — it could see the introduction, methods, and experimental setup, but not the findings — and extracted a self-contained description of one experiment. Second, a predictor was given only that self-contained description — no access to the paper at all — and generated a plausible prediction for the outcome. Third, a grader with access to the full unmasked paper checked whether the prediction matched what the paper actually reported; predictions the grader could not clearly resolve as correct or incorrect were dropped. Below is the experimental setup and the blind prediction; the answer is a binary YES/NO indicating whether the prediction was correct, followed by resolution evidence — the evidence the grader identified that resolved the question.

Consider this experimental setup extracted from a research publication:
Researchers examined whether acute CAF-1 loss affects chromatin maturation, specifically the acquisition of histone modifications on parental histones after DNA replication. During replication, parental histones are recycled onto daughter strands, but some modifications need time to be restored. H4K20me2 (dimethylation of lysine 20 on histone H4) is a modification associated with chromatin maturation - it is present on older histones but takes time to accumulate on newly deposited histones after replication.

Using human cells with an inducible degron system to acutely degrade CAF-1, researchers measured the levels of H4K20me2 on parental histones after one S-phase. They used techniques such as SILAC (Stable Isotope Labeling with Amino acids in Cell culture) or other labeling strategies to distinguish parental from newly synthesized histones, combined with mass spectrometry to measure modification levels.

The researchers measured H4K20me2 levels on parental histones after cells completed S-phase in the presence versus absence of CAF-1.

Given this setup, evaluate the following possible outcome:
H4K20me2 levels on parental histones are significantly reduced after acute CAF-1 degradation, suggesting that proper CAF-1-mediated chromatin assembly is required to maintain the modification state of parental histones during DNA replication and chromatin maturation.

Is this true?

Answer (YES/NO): YES